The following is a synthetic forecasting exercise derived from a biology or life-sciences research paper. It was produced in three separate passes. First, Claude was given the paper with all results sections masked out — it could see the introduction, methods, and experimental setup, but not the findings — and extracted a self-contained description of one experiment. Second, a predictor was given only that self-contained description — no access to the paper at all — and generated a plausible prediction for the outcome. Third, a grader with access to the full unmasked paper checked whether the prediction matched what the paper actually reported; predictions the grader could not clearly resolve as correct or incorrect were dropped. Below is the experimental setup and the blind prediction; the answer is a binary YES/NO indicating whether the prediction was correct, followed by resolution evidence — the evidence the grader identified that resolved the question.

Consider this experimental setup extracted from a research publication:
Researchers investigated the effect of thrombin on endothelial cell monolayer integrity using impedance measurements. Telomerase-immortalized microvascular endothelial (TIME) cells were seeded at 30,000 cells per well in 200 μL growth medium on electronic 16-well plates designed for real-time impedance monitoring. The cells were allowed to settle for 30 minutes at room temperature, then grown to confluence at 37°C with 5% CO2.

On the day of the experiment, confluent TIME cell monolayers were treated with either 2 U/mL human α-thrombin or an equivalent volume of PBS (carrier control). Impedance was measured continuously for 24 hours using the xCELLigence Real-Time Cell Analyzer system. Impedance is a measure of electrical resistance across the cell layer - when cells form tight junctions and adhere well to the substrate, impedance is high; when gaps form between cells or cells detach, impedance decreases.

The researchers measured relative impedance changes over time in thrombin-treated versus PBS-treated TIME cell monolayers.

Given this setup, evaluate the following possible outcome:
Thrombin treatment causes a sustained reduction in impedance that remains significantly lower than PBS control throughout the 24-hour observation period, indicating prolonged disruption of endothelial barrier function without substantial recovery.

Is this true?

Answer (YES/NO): NO